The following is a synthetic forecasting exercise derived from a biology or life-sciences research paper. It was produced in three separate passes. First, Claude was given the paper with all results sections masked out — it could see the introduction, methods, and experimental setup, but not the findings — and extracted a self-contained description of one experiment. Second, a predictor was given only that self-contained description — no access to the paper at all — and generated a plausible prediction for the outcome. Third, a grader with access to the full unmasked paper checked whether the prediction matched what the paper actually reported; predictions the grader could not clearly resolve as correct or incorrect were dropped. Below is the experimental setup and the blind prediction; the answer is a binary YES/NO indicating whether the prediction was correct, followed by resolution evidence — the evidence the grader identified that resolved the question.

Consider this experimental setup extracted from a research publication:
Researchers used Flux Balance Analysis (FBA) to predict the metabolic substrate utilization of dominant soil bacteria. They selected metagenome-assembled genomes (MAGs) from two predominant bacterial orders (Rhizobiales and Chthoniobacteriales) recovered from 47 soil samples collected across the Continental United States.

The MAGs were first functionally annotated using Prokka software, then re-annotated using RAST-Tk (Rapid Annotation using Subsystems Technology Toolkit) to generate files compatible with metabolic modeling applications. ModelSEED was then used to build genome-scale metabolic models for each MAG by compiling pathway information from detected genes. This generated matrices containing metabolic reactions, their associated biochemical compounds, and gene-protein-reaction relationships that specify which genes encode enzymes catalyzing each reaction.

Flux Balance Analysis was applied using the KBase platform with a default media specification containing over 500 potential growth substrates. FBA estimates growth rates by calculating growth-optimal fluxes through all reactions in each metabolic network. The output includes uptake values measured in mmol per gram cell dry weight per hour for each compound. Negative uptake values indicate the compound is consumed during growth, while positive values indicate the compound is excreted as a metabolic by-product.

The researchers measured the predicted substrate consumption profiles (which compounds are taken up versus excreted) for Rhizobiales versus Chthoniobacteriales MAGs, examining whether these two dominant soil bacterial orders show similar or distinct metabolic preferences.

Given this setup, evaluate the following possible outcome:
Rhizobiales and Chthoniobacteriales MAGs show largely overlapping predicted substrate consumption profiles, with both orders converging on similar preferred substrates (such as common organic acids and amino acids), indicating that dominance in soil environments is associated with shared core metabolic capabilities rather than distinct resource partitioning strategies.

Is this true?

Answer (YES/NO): NO